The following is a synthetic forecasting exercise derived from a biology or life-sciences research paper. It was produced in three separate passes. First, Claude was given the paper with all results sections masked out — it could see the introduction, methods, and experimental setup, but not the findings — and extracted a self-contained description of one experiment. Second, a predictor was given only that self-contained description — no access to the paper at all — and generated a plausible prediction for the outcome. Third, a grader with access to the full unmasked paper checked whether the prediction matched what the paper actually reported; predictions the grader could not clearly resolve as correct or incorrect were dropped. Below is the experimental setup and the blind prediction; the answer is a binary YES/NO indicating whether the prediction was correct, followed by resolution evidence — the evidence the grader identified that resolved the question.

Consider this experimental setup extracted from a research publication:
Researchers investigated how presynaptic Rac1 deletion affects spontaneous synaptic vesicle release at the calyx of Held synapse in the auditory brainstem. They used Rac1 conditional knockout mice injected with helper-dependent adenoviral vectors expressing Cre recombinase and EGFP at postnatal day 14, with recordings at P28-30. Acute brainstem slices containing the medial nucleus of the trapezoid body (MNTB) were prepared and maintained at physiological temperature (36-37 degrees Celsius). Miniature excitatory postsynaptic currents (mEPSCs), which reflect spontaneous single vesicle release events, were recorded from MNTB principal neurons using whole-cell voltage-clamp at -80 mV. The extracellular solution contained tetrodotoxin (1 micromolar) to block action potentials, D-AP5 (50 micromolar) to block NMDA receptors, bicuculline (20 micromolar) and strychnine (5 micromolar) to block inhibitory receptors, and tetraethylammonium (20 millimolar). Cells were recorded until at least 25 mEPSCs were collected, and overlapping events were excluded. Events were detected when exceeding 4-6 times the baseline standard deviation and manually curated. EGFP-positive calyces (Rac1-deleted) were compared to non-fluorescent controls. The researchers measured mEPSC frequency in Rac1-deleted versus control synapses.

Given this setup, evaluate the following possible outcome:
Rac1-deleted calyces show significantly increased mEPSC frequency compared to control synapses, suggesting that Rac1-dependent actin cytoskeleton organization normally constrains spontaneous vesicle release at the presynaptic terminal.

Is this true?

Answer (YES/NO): YES